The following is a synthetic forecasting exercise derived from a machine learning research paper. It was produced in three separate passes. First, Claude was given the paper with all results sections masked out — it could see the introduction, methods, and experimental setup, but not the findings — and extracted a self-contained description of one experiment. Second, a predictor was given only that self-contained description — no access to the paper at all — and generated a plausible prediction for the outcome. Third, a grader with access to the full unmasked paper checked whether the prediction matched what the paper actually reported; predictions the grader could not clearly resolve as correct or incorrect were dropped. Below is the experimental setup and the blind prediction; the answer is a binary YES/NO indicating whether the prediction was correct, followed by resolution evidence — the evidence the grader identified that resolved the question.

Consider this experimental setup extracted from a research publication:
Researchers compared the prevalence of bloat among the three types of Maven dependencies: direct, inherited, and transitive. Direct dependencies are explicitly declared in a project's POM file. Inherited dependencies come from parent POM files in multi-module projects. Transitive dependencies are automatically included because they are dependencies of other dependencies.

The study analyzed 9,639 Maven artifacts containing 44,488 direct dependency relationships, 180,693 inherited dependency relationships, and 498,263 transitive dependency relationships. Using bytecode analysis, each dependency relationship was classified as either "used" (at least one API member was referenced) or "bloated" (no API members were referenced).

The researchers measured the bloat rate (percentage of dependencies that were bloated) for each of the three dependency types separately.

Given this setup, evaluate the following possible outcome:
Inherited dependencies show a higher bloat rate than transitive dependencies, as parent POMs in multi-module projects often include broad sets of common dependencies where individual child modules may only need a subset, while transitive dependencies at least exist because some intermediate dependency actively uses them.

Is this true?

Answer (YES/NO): NO